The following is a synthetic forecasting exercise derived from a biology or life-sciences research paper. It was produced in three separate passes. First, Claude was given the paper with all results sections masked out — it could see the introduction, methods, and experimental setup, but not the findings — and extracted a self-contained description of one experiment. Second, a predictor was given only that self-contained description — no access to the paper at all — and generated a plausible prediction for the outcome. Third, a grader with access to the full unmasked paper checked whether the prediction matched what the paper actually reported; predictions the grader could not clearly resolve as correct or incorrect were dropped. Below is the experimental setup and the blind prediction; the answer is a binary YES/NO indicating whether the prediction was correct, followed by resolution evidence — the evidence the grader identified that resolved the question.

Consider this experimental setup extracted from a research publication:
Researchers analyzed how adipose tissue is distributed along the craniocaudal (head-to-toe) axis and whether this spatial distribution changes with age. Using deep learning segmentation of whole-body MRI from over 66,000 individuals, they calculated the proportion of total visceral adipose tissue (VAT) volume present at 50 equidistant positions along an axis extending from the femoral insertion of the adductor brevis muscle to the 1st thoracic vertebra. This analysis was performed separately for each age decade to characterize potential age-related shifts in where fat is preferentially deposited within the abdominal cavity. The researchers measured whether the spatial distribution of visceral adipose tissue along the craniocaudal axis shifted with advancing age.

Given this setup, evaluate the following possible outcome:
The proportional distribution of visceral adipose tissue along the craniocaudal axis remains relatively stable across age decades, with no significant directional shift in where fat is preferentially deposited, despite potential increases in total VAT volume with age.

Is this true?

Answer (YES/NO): NO